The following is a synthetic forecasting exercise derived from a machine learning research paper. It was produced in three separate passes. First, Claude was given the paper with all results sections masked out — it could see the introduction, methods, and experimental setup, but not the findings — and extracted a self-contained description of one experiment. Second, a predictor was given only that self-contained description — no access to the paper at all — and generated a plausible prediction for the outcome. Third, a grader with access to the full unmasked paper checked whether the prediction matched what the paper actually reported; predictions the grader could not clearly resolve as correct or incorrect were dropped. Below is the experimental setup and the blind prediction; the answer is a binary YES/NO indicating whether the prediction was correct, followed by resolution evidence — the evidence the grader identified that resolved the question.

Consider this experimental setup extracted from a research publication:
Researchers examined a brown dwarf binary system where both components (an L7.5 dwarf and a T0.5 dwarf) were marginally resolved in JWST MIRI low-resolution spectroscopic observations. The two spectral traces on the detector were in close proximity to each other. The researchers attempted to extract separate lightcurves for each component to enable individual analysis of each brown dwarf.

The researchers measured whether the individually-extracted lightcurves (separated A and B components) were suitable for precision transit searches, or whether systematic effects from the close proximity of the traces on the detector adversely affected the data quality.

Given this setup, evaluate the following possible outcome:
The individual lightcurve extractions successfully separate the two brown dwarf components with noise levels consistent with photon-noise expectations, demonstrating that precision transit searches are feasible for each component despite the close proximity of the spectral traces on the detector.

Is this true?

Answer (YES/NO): NO